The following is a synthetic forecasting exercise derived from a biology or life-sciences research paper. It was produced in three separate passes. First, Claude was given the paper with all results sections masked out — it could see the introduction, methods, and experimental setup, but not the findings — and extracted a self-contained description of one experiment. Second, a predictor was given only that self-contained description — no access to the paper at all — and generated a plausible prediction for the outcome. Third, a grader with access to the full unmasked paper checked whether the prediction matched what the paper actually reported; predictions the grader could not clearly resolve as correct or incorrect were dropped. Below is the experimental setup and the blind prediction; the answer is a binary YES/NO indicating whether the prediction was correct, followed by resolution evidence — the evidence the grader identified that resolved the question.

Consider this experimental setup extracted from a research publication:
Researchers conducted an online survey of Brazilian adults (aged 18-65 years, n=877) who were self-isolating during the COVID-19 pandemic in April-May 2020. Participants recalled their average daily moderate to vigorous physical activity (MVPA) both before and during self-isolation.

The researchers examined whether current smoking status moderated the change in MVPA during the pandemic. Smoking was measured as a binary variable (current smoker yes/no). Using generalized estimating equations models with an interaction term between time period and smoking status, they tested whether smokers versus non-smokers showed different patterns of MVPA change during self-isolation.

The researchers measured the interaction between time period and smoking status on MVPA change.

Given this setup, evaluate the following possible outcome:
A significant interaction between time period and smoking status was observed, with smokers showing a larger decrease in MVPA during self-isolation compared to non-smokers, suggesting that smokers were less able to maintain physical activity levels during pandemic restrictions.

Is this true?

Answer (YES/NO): NO